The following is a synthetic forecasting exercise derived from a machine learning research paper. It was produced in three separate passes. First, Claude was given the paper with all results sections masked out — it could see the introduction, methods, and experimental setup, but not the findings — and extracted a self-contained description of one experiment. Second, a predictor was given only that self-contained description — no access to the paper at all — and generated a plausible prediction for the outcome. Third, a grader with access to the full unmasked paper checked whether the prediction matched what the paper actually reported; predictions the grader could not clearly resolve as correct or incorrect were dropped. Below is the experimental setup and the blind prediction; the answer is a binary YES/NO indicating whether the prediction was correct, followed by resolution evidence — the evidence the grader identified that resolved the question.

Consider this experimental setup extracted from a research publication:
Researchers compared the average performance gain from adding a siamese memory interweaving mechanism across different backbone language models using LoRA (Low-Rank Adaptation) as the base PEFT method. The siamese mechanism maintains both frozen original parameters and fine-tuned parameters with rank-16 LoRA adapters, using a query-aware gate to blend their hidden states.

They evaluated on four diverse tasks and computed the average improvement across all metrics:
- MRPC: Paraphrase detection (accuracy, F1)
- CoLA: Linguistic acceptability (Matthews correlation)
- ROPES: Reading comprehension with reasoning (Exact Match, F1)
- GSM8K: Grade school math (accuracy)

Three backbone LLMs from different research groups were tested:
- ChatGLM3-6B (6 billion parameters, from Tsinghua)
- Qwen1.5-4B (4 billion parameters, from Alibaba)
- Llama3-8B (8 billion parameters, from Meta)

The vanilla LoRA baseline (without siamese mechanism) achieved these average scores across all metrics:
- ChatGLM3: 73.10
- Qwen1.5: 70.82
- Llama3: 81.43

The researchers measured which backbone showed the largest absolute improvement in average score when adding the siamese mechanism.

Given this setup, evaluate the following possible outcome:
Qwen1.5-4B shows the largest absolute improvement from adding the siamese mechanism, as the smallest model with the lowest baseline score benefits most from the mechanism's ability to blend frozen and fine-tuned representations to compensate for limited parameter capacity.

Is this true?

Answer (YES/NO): NO